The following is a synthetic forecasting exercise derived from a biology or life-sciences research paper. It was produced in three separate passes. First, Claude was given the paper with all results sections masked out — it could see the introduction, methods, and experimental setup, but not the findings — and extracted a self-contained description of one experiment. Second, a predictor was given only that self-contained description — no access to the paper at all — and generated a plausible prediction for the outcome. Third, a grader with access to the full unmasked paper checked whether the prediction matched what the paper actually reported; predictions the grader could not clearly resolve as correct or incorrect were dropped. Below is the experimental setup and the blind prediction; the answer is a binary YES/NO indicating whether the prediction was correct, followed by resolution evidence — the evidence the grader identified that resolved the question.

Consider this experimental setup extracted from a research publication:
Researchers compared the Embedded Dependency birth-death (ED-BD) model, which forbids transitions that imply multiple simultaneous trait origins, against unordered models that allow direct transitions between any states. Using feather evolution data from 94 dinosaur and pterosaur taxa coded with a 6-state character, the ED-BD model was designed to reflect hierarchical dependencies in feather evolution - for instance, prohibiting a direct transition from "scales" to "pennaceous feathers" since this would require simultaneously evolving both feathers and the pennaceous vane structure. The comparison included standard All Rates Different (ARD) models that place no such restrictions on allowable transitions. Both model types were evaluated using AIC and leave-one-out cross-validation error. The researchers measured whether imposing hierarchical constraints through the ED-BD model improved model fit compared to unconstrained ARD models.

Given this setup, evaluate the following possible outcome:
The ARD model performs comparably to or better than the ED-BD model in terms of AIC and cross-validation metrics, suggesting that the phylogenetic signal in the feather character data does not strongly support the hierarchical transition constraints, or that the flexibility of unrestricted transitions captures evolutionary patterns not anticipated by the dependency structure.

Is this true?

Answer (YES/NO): YES